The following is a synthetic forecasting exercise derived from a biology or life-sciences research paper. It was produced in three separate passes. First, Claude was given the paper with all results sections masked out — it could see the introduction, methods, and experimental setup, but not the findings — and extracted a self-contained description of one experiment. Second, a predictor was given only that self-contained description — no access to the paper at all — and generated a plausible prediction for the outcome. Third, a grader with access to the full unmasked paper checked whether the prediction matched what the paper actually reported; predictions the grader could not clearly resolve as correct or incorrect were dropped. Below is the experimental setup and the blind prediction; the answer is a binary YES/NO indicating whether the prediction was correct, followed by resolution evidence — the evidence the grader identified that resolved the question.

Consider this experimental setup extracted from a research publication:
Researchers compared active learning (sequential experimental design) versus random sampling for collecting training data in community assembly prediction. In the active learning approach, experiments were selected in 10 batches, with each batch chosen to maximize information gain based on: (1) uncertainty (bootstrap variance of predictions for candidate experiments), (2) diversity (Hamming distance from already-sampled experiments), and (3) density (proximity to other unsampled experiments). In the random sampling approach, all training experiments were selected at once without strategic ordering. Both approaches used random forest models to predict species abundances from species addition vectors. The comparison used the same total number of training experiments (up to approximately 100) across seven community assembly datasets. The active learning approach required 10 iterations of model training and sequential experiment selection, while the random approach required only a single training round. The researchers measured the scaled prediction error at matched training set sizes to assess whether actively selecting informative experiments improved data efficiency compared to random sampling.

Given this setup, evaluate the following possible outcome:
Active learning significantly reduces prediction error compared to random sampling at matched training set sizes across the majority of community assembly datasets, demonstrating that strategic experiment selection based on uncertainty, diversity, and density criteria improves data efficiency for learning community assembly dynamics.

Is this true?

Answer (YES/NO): NO